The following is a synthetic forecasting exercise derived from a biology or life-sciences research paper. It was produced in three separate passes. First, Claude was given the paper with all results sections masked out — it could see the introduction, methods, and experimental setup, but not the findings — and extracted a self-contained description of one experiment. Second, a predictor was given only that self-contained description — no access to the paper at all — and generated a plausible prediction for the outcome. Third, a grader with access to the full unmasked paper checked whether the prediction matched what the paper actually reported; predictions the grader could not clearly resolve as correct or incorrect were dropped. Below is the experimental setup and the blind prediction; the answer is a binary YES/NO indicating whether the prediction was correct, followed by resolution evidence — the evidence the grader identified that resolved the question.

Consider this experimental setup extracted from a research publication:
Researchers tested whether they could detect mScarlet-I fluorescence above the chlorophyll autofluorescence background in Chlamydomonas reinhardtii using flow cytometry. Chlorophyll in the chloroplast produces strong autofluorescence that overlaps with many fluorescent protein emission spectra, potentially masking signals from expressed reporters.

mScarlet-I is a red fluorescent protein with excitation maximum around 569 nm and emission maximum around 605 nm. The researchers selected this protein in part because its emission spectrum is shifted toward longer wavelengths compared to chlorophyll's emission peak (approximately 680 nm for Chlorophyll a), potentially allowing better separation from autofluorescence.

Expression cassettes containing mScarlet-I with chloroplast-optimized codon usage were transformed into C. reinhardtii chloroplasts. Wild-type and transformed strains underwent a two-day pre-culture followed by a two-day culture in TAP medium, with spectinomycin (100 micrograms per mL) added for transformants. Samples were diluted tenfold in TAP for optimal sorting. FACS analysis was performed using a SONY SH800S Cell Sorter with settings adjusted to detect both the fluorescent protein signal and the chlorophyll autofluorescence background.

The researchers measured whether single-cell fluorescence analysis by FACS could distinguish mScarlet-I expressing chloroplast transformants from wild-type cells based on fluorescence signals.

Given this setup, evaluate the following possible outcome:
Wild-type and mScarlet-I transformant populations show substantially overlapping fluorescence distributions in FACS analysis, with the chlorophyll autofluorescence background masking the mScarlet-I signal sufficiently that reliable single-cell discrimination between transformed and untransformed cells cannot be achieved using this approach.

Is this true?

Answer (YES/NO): NO